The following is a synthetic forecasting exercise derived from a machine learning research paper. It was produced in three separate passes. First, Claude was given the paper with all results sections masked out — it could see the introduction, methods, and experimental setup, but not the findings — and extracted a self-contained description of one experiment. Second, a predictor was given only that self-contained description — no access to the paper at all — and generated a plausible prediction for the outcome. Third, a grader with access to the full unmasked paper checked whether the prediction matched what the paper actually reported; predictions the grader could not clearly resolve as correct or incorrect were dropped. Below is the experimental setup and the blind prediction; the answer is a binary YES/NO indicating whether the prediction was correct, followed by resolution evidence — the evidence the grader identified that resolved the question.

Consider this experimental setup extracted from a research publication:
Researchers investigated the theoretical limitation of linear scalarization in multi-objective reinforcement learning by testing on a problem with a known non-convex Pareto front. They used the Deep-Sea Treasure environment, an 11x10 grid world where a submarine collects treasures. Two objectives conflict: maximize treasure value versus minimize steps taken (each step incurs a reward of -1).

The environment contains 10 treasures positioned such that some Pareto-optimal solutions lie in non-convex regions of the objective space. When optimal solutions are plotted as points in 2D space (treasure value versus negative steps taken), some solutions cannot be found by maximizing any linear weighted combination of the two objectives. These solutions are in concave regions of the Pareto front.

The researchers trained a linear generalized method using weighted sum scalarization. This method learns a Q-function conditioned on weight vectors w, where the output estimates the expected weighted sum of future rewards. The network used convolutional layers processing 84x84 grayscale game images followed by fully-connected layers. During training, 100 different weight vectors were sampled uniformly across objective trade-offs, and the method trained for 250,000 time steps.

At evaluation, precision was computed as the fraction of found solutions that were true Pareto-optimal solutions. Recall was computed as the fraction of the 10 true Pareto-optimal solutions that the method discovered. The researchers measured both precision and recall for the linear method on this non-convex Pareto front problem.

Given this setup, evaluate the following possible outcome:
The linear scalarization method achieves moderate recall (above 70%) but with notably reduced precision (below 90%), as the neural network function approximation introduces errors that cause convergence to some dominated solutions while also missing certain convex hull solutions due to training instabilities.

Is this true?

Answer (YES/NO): NO